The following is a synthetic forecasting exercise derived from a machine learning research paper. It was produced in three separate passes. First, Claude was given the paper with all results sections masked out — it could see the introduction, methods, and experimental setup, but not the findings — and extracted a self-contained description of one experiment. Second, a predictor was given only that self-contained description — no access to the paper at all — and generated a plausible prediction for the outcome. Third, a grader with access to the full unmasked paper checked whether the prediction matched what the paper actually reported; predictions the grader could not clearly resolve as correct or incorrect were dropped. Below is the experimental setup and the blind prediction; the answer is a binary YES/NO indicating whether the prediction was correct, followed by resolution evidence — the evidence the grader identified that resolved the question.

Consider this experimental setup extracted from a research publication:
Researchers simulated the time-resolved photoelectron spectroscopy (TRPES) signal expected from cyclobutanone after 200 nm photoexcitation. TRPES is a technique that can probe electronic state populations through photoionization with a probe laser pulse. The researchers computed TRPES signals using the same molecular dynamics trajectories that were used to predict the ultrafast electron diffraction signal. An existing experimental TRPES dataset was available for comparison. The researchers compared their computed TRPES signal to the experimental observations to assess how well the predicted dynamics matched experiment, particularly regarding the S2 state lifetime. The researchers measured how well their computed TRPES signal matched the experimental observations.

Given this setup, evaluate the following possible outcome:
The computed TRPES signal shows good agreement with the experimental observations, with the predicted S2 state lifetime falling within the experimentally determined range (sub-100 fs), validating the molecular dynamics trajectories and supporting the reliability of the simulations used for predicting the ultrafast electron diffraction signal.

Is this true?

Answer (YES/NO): NO